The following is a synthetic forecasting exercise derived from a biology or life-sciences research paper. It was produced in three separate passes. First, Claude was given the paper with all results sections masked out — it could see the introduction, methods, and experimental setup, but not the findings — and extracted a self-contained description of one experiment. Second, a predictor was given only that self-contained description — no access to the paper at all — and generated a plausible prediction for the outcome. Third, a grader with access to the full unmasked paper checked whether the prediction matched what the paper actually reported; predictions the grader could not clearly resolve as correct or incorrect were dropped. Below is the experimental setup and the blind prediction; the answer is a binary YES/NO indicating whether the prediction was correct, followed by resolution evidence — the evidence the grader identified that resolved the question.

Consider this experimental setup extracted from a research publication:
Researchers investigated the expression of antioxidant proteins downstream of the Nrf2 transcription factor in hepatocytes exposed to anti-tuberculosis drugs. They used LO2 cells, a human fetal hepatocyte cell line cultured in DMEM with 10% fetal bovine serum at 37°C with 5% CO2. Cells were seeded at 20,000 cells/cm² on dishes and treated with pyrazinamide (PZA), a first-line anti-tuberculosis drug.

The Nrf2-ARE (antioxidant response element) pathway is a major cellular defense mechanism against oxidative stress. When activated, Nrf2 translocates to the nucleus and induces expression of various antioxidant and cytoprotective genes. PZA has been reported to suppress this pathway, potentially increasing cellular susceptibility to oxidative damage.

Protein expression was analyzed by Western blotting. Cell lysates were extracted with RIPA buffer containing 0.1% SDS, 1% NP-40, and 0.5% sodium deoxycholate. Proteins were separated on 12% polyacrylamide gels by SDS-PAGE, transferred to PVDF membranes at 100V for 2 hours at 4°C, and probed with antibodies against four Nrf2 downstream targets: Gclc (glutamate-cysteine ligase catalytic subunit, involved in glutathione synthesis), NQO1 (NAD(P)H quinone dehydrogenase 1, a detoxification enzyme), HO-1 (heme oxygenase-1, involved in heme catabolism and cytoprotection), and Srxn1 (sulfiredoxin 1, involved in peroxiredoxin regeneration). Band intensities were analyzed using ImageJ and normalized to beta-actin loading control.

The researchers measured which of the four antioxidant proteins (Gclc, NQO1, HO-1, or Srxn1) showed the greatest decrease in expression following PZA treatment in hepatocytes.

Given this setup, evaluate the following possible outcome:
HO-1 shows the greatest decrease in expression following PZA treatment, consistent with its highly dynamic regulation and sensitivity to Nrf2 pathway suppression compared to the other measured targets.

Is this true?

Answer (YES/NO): NO